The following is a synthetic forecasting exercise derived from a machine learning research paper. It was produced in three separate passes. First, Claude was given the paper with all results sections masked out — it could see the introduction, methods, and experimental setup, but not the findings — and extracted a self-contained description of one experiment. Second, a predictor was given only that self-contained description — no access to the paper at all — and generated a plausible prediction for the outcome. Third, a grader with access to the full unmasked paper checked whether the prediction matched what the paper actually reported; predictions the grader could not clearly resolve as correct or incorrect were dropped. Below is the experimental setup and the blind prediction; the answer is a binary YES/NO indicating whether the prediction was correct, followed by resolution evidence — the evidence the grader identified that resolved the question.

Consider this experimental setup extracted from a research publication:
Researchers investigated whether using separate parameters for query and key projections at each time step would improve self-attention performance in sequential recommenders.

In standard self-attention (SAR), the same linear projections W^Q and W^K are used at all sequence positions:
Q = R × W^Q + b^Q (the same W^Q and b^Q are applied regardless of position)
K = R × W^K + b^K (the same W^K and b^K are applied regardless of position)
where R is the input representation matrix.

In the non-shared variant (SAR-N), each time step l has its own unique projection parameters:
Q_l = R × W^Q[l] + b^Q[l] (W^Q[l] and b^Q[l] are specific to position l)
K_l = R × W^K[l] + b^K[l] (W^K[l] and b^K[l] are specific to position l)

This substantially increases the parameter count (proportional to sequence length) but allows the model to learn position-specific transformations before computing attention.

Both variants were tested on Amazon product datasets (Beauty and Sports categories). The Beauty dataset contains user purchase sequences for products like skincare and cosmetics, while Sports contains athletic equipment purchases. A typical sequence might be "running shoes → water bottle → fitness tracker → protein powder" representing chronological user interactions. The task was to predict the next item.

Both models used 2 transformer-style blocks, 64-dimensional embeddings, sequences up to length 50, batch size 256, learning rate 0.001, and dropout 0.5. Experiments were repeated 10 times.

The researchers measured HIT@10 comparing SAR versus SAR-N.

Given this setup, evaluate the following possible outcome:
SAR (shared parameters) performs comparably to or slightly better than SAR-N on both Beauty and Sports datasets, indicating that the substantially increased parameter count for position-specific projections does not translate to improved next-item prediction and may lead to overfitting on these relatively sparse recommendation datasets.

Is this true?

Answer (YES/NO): NO